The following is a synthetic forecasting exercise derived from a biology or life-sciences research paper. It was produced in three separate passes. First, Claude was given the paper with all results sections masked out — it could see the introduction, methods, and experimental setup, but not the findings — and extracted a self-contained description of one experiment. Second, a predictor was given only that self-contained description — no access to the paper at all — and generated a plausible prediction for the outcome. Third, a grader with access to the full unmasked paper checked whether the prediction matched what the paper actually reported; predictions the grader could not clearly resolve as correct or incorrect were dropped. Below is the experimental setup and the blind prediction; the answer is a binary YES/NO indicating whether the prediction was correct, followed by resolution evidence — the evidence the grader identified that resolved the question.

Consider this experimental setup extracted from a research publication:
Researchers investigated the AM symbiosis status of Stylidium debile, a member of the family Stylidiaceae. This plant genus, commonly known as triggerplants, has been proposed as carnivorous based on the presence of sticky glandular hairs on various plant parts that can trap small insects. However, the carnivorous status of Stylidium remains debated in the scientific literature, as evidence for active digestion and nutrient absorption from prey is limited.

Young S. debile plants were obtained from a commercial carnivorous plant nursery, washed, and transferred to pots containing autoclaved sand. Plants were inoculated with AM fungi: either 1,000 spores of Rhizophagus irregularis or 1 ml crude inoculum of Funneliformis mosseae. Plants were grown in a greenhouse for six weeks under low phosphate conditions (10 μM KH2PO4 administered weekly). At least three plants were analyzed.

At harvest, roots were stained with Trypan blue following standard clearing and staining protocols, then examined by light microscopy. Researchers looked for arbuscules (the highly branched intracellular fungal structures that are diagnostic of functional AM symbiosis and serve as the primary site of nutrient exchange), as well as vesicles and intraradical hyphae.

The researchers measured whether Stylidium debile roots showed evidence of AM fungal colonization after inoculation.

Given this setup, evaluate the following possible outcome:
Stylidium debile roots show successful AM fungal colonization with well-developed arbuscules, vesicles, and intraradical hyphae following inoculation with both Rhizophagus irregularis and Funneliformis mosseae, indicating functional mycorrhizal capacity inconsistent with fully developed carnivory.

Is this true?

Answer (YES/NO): NO